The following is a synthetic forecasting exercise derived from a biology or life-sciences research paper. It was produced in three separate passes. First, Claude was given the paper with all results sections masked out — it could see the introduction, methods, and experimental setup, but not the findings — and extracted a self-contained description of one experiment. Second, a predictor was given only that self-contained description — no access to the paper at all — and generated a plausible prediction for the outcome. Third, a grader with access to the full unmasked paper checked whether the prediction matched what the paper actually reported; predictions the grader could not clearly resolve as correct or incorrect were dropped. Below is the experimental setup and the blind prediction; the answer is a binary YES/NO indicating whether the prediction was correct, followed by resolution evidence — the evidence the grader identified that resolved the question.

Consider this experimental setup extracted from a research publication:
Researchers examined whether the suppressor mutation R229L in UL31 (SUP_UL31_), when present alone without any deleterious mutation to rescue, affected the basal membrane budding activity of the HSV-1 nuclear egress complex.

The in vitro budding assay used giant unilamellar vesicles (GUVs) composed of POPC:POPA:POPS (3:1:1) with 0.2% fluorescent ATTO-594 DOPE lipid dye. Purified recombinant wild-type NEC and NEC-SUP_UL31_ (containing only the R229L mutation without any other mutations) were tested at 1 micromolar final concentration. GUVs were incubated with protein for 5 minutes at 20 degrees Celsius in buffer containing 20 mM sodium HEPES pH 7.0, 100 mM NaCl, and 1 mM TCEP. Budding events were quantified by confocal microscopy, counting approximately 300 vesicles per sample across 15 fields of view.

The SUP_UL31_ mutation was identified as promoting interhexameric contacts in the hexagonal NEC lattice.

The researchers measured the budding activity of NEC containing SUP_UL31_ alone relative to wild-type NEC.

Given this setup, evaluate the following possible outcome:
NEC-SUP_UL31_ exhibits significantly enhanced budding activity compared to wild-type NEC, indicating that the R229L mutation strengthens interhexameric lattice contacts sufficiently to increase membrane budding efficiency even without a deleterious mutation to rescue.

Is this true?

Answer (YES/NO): NO